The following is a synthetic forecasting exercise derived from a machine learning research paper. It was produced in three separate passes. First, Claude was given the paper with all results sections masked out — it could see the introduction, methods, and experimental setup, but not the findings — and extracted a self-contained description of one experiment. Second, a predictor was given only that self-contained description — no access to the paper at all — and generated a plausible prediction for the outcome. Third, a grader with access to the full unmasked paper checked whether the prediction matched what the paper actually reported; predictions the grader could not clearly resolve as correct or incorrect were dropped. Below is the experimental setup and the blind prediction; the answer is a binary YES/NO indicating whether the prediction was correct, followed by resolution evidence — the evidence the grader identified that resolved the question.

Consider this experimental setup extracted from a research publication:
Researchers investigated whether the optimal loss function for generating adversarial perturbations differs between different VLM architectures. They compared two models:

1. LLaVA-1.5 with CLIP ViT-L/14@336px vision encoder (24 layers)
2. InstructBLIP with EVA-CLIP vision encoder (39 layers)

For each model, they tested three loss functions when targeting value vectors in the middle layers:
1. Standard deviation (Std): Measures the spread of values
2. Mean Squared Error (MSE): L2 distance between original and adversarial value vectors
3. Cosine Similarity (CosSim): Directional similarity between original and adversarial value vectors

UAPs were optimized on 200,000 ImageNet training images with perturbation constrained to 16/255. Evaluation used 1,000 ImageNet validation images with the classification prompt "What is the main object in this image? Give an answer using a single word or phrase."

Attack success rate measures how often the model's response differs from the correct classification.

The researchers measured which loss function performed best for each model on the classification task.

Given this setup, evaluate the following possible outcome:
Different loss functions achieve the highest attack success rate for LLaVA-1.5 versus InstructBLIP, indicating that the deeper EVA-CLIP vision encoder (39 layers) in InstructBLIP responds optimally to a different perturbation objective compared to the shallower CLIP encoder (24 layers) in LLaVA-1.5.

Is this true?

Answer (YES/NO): YES